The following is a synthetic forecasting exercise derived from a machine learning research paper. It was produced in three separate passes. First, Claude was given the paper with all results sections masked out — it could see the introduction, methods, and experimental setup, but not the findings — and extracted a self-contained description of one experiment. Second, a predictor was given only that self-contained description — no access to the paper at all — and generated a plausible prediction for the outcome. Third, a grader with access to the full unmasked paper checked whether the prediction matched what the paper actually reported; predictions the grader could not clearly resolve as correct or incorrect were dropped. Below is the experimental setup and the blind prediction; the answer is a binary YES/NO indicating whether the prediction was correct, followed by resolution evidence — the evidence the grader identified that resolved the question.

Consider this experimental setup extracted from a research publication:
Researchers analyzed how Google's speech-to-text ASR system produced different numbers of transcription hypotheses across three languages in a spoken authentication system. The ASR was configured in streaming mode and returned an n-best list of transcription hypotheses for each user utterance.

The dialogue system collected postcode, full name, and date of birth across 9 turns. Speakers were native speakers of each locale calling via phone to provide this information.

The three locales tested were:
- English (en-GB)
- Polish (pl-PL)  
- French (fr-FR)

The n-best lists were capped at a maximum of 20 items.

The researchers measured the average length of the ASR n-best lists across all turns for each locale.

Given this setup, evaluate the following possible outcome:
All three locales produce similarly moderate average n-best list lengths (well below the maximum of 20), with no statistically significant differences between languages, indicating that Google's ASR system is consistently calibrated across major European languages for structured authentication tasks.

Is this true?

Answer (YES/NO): NO